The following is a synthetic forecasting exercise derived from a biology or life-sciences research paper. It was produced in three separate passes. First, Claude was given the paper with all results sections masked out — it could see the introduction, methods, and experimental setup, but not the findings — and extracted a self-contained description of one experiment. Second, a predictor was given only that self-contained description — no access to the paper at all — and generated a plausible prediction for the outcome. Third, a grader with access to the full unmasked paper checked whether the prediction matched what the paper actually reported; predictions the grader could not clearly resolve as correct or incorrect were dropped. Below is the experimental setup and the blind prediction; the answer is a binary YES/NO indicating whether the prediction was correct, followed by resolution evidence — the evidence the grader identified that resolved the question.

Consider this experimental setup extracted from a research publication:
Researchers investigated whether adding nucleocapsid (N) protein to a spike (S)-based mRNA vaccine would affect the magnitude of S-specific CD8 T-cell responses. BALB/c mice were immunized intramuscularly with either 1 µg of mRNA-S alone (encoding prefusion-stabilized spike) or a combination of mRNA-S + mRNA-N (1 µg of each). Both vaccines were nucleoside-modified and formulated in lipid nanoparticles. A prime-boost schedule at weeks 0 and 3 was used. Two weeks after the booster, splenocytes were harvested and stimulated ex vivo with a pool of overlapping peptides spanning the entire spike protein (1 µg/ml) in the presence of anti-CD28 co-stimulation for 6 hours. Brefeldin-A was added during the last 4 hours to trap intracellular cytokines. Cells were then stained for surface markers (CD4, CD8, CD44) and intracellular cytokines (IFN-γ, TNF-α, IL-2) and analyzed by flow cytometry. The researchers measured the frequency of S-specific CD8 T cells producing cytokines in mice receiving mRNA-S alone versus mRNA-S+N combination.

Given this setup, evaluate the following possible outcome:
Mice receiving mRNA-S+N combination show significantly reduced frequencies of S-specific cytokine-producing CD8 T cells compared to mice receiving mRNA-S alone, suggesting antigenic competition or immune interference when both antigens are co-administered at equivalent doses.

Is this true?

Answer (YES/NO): NO